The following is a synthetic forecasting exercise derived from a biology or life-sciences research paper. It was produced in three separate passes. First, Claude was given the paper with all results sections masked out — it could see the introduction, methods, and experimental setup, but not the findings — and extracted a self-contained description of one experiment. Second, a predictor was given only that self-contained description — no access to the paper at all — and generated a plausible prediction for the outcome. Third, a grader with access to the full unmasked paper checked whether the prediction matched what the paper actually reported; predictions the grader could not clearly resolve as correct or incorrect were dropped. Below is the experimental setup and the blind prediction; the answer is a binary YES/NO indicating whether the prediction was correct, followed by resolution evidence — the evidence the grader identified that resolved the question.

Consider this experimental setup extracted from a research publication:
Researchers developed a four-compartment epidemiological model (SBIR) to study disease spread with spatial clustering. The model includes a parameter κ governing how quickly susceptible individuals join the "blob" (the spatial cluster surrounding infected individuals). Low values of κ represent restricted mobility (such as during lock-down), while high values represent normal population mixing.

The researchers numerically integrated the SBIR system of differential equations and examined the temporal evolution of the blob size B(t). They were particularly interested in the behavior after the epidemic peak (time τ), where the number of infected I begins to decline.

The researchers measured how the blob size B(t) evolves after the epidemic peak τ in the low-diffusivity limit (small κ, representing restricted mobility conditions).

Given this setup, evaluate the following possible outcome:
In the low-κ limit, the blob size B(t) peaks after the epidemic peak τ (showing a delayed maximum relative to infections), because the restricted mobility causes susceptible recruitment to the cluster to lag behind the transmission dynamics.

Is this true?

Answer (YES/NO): NO